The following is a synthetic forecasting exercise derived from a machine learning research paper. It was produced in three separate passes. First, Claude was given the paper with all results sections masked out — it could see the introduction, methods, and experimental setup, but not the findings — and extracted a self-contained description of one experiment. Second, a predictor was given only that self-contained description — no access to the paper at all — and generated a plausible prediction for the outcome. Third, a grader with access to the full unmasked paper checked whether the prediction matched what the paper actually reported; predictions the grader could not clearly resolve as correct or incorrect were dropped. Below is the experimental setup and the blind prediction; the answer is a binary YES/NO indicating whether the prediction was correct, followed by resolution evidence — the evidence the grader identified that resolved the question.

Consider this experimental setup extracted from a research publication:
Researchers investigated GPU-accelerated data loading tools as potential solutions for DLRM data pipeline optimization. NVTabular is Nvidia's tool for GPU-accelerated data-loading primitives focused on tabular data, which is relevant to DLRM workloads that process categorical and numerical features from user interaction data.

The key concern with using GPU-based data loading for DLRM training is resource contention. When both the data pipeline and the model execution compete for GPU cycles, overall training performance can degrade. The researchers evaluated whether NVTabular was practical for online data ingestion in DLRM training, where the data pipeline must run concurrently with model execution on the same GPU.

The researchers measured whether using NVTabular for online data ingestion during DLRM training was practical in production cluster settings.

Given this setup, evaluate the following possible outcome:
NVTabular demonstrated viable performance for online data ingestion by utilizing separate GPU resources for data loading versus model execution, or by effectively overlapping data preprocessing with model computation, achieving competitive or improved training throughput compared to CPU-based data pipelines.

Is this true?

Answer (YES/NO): NO